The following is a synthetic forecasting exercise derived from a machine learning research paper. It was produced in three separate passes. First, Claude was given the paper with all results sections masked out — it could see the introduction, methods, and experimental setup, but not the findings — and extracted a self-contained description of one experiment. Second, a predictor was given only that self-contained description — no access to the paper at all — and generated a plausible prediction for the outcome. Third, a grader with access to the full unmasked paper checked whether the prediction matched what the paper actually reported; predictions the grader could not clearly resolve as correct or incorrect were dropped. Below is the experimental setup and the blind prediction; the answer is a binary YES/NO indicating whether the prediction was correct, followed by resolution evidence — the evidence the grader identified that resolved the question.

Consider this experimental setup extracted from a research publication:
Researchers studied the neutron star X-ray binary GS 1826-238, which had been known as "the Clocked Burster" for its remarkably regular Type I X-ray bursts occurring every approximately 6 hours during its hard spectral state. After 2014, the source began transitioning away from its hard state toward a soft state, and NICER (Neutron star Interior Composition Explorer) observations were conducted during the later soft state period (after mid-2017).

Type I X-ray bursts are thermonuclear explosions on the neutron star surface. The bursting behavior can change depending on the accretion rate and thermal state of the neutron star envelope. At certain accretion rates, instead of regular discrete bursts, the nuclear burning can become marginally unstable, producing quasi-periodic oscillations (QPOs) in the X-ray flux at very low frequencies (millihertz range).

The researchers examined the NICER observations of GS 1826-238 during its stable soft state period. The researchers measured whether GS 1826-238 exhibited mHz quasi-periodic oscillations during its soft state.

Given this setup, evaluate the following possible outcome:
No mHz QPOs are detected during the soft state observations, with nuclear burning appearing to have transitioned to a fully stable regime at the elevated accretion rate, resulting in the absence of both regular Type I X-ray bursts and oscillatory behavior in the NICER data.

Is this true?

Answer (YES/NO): NO